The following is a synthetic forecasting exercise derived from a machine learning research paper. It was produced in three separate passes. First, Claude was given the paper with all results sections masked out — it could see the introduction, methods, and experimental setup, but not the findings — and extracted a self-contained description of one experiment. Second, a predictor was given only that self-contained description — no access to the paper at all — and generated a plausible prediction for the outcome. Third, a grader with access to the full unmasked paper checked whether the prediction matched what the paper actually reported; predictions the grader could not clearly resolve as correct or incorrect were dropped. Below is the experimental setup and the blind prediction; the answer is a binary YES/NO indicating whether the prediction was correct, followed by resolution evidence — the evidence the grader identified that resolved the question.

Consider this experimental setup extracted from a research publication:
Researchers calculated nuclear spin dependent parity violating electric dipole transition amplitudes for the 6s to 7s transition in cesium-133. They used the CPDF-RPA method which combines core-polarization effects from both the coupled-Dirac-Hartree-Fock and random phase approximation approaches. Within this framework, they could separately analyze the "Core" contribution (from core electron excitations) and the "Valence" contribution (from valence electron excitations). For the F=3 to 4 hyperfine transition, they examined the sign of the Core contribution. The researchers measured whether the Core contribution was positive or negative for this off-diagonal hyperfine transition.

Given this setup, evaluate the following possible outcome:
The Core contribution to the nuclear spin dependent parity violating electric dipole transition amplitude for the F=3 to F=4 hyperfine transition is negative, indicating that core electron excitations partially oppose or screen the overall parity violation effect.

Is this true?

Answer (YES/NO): YES